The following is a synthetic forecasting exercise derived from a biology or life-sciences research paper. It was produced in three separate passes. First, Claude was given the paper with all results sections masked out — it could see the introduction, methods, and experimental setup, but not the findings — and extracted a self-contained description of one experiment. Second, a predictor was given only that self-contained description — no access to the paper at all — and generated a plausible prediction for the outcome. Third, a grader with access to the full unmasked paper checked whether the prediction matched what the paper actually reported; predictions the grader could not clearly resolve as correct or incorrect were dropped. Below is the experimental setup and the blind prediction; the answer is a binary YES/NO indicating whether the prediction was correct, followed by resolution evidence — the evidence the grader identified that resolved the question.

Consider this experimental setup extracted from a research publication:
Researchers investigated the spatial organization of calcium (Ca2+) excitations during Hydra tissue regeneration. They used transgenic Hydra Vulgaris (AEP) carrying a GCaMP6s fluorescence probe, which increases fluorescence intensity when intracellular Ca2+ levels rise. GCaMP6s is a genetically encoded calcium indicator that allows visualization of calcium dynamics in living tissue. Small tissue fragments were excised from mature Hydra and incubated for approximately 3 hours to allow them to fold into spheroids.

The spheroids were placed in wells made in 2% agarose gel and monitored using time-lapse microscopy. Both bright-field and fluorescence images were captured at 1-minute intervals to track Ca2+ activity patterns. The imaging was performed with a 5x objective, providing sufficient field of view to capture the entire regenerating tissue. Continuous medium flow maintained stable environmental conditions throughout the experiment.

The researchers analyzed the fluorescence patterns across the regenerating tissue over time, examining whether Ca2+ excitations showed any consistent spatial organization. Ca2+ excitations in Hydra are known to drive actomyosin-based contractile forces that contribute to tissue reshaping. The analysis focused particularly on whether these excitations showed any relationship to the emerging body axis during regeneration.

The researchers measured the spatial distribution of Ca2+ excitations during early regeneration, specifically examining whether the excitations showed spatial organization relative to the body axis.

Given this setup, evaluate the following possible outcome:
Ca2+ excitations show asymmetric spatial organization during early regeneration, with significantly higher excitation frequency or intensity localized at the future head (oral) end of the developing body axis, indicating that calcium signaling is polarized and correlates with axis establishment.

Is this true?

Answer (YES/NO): YES